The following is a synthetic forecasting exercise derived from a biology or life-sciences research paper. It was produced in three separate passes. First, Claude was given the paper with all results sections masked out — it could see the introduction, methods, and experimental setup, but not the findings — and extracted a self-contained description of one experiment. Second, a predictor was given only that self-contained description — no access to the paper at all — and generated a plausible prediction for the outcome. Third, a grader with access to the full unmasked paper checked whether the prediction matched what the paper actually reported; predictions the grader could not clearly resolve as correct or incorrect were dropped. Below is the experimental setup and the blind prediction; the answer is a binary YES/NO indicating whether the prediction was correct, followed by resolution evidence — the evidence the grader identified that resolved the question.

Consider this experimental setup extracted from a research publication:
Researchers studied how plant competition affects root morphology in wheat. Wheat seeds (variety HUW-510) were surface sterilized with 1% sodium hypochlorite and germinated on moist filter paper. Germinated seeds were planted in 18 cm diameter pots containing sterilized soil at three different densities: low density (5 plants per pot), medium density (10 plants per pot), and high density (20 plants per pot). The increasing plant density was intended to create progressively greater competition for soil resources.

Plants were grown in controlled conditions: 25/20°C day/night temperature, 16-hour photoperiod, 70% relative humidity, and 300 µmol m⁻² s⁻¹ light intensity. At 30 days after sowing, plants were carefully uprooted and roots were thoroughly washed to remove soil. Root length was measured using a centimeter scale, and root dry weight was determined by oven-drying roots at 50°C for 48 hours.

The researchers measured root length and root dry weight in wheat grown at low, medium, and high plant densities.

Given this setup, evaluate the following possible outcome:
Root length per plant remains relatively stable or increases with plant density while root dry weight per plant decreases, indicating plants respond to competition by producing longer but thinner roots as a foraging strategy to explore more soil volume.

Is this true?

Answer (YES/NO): NO